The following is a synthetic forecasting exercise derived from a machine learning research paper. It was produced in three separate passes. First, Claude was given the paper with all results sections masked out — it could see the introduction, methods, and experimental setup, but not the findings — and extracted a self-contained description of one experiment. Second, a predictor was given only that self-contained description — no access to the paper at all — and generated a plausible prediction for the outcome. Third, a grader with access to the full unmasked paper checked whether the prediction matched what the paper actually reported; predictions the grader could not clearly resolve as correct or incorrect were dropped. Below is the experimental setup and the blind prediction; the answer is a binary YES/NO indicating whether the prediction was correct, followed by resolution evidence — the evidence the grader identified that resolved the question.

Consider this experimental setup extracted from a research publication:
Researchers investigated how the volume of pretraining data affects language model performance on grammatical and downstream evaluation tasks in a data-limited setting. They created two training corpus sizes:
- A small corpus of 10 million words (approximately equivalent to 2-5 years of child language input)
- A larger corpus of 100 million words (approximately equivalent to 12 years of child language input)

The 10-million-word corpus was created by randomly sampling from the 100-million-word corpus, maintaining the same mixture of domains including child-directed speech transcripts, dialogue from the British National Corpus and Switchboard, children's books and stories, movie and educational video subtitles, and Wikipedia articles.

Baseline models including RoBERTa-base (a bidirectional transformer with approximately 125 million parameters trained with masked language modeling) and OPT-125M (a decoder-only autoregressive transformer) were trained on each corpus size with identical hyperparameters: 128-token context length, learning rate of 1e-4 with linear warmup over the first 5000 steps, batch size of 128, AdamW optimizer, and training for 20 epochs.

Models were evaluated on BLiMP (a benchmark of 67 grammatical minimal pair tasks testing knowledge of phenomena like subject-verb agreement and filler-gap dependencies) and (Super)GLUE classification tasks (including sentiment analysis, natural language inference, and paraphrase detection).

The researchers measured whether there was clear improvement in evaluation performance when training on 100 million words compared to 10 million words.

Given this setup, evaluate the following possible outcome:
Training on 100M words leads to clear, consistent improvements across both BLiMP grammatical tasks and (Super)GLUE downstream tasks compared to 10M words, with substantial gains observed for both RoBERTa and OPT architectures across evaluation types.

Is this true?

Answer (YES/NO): NO